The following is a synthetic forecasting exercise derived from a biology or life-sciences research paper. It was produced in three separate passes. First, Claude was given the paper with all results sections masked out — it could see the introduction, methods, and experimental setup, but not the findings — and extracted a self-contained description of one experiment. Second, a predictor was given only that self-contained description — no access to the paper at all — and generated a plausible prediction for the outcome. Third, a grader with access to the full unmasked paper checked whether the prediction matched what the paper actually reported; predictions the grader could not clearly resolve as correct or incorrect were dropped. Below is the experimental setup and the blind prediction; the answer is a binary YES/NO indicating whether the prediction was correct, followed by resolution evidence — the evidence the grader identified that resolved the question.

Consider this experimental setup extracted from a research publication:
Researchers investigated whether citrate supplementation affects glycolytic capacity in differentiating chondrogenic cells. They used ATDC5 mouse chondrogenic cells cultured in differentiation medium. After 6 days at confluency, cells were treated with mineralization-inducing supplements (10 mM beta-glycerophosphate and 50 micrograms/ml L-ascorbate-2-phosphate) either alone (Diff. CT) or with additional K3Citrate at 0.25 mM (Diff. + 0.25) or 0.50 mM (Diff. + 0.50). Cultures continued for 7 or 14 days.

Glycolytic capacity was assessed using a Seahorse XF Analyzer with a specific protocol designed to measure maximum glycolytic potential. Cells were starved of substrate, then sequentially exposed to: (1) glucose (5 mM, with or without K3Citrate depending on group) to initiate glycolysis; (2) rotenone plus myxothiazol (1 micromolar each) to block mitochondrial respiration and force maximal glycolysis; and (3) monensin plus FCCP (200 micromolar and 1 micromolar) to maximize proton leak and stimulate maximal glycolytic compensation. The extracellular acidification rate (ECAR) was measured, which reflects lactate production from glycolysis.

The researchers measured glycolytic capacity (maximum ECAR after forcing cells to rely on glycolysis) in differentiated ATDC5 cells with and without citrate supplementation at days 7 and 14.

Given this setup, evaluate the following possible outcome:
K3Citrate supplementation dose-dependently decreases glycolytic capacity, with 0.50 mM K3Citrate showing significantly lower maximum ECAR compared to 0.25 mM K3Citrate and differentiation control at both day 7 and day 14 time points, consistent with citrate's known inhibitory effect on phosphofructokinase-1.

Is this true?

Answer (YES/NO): NO